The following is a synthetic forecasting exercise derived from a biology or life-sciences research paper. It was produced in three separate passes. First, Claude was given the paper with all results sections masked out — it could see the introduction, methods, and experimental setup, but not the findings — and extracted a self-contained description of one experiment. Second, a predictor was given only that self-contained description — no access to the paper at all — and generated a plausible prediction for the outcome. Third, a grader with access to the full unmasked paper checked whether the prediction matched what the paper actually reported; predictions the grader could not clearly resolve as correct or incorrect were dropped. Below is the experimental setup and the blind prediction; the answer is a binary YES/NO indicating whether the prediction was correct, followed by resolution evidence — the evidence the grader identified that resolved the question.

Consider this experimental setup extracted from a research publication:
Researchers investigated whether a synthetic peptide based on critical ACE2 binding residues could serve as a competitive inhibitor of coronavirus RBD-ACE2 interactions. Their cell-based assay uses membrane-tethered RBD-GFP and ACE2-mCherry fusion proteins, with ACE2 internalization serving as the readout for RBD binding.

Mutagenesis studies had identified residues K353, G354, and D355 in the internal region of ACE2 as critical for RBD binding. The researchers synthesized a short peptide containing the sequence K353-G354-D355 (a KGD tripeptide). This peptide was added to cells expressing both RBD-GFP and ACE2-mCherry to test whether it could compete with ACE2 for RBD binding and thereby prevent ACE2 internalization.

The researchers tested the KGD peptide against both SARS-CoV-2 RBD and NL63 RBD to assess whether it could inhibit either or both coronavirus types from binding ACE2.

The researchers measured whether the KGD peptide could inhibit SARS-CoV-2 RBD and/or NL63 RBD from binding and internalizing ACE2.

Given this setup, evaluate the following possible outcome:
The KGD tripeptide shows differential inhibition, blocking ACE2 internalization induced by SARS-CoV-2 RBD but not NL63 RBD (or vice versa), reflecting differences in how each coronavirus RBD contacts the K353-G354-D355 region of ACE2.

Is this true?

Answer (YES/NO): NO